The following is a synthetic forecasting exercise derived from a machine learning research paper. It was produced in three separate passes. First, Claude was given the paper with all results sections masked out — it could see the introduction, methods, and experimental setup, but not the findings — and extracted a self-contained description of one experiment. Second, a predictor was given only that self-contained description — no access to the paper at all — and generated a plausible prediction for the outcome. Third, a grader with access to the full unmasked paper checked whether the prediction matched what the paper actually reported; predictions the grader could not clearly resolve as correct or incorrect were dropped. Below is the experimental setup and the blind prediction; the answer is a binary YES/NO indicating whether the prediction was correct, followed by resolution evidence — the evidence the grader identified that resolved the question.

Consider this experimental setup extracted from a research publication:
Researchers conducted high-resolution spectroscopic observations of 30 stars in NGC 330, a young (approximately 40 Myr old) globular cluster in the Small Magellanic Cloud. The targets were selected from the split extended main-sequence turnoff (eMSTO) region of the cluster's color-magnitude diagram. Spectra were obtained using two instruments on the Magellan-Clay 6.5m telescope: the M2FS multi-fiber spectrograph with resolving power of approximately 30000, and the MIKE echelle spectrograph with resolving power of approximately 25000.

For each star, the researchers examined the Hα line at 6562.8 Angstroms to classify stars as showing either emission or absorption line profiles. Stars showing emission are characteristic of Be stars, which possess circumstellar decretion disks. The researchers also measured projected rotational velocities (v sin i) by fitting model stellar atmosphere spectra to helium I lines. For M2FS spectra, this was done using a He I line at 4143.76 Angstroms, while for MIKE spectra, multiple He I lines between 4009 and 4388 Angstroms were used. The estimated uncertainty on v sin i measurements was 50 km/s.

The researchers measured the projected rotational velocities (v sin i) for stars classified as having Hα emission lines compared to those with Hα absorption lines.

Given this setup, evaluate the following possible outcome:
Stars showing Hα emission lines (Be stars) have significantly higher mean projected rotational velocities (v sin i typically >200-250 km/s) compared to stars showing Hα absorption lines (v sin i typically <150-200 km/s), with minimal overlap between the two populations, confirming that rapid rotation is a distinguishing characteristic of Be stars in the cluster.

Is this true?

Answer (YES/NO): NO